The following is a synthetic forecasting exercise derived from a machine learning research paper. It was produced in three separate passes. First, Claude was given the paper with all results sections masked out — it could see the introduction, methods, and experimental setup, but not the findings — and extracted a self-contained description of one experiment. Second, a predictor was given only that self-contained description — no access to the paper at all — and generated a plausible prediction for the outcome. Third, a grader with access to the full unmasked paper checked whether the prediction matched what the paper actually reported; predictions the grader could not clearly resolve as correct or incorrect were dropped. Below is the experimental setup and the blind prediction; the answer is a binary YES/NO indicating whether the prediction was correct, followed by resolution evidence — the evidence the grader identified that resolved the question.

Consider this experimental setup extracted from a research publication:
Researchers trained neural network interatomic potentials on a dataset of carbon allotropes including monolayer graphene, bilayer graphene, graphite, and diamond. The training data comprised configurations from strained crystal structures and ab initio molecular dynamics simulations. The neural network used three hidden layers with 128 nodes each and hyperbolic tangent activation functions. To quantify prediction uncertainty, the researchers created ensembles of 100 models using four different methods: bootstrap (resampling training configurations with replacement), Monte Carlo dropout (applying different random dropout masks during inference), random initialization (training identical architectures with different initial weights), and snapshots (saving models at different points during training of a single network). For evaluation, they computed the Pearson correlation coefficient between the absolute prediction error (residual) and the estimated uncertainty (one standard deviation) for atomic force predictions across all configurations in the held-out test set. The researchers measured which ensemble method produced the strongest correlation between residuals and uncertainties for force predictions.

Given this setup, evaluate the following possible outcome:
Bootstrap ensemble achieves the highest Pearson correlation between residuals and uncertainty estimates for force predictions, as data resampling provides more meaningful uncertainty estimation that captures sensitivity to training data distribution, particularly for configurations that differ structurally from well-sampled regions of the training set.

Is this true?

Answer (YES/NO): YES